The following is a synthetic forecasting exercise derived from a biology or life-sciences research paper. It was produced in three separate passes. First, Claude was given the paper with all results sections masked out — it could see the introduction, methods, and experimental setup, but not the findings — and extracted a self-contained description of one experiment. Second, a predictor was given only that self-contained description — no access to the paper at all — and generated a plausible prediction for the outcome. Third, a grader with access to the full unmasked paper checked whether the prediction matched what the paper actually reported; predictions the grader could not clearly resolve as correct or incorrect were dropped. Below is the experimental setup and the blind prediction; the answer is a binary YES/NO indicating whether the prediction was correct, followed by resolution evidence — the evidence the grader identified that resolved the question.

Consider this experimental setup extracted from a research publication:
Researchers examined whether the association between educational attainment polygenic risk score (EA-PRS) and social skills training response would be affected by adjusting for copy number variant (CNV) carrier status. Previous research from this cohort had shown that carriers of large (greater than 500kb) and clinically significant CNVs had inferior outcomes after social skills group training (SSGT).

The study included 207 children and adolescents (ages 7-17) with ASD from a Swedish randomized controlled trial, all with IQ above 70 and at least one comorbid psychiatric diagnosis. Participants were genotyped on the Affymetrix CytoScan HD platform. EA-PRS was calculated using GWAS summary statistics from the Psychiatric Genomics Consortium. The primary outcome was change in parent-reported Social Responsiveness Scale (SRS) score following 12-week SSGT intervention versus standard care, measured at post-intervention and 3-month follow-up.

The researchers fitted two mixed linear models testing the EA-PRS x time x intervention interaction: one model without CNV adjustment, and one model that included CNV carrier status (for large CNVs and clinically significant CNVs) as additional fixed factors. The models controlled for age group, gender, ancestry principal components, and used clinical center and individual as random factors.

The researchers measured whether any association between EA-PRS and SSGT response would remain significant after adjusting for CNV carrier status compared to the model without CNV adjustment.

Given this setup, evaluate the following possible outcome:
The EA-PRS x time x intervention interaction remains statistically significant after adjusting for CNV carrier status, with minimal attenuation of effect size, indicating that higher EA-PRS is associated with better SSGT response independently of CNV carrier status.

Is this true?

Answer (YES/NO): NO